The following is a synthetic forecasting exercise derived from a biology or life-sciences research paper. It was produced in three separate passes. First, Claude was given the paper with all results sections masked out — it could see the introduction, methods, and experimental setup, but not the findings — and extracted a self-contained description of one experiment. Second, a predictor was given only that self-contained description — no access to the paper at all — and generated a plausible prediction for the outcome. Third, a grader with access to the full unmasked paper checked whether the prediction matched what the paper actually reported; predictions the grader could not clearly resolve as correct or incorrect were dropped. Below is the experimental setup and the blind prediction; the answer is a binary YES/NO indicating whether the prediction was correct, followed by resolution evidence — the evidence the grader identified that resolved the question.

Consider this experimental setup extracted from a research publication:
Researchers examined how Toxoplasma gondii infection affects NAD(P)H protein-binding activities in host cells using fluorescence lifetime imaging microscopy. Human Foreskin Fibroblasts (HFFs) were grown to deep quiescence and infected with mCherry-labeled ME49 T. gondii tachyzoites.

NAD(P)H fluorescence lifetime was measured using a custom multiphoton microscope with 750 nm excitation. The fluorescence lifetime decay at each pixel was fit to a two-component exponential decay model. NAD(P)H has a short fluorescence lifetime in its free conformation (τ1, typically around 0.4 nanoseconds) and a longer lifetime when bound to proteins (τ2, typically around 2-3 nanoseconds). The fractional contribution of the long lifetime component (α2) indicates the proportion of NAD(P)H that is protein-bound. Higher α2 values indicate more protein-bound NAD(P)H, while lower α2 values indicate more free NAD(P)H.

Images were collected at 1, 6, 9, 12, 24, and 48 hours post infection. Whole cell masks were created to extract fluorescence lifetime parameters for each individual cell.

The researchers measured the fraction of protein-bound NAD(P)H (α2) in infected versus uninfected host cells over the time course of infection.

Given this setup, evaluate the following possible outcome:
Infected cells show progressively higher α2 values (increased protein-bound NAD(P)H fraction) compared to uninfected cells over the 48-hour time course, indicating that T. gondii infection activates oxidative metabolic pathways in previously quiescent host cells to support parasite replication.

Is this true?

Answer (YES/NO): YES